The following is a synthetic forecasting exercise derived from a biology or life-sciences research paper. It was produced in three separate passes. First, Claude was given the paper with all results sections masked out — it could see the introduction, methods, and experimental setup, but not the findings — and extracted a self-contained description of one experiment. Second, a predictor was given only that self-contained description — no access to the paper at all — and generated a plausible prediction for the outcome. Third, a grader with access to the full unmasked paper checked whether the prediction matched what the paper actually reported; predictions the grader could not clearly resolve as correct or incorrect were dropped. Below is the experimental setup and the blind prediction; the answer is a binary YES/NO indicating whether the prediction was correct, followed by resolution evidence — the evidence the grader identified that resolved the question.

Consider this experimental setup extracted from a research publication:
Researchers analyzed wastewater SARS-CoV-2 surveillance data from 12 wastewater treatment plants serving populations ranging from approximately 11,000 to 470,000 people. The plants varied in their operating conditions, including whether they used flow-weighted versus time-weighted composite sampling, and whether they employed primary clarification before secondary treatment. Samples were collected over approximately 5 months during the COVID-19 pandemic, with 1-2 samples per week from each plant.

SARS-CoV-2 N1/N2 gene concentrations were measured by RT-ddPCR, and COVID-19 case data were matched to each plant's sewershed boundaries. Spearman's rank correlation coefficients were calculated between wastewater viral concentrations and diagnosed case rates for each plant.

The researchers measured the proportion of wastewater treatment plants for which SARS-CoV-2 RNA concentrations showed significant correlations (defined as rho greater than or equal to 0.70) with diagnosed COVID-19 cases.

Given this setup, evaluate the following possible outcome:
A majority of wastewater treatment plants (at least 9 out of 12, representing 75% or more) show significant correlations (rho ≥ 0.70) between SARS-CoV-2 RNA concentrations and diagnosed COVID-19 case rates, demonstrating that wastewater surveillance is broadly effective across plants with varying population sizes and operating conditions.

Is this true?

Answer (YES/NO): NO